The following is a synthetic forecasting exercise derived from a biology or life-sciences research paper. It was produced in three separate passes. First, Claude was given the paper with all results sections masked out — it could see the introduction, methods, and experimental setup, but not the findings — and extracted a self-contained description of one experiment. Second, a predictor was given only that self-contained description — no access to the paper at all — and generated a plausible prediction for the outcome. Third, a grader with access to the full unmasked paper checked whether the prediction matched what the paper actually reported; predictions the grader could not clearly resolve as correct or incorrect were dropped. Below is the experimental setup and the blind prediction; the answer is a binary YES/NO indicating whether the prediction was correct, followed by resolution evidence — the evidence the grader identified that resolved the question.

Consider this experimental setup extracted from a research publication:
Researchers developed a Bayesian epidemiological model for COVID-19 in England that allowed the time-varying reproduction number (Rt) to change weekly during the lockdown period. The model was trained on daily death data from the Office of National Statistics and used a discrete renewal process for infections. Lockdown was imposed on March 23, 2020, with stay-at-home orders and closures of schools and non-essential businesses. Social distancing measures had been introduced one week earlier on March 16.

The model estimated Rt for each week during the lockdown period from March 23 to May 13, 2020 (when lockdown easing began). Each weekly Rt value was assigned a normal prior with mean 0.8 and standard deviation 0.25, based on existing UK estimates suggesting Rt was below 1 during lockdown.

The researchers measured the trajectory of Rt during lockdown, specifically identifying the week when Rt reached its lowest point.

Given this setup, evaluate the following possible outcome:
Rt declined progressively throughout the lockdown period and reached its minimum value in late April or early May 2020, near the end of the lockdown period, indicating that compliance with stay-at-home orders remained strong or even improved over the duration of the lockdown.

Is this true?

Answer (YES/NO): NO